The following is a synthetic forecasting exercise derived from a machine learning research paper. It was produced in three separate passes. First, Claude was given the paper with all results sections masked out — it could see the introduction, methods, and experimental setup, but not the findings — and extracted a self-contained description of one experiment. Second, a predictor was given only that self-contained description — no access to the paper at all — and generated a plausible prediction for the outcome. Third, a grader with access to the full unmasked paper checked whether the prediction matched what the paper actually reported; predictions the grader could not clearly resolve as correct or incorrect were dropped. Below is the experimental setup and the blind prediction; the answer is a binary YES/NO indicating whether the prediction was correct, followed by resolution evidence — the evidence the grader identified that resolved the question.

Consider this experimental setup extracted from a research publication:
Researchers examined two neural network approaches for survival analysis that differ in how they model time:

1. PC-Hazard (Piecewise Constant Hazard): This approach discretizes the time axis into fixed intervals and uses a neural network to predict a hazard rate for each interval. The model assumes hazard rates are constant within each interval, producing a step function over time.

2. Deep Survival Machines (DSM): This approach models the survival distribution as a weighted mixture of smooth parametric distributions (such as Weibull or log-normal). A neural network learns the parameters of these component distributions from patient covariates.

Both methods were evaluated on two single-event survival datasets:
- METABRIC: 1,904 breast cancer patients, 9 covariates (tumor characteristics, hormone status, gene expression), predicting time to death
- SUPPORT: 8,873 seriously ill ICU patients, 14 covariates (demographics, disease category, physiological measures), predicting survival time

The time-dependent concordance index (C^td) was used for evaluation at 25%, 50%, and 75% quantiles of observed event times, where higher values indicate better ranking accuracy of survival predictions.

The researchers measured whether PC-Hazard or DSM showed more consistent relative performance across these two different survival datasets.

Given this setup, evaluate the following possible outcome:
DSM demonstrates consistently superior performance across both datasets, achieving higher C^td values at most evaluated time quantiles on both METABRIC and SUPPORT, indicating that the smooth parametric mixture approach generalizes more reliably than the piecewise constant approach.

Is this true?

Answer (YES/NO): NO